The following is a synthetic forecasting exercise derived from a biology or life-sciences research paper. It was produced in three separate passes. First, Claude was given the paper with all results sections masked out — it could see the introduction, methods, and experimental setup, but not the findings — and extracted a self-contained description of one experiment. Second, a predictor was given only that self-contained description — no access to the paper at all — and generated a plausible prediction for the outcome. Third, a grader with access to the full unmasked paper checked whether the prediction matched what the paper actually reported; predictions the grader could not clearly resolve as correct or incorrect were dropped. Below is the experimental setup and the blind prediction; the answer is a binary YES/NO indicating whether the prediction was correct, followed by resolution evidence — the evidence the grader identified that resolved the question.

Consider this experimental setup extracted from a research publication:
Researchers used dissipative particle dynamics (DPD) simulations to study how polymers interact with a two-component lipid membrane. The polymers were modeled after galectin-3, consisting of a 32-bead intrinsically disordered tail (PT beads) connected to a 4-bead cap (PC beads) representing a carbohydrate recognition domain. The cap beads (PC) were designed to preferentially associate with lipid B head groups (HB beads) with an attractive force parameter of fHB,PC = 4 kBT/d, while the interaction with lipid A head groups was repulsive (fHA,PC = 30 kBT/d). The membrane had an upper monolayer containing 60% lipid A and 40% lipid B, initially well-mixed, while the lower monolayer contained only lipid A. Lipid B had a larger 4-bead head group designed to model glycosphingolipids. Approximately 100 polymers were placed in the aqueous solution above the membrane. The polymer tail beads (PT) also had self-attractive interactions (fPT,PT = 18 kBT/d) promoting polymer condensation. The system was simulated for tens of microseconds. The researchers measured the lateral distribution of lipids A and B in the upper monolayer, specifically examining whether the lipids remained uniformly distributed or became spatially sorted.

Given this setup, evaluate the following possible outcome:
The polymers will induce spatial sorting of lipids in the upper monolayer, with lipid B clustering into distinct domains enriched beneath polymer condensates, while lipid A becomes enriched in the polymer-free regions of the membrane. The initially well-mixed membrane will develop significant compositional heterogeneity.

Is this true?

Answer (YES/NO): YES